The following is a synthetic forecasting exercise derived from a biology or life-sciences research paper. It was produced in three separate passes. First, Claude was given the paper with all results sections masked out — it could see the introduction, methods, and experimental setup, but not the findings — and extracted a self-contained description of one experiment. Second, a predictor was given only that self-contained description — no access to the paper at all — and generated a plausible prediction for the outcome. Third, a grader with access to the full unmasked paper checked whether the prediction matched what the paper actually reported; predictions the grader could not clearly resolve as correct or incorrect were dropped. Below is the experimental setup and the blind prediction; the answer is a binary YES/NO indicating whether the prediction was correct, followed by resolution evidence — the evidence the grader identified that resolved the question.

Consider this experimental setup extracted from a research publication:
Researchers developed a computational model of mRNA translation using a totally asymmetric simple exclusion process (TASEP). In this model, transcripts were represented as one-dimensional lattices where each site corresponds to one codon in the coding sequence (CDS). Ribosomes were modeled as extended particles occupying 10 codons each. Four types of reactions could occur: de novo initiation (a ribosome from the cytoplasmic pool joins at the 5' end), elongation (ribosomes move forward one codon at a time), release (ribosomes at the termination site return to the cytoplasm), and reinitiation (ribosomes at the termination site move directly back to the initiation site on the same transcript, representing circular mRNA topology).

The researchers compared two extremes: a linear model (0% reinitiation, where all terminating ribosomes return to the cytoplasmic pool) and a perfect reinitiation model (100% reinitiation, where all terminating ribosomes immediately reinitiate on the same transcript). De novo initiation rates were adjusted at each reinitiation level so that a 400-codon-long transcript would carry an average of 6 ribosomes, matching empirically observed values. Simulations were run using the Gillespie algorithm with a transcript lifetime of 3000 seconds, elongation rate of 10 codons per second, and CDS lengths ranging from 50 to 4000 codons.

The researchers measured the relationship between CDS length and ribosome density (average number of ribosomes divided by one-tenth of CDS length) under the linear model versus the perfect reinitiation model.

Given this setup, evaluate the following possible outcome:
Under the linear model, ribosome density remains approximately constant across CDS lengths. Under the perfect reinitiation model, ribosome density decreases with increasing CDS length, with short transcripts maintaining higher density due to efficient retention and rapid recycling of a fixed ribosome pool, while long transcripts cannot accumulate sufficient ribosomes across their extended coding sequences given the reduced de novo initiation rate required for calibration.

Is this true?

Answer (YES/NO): YES